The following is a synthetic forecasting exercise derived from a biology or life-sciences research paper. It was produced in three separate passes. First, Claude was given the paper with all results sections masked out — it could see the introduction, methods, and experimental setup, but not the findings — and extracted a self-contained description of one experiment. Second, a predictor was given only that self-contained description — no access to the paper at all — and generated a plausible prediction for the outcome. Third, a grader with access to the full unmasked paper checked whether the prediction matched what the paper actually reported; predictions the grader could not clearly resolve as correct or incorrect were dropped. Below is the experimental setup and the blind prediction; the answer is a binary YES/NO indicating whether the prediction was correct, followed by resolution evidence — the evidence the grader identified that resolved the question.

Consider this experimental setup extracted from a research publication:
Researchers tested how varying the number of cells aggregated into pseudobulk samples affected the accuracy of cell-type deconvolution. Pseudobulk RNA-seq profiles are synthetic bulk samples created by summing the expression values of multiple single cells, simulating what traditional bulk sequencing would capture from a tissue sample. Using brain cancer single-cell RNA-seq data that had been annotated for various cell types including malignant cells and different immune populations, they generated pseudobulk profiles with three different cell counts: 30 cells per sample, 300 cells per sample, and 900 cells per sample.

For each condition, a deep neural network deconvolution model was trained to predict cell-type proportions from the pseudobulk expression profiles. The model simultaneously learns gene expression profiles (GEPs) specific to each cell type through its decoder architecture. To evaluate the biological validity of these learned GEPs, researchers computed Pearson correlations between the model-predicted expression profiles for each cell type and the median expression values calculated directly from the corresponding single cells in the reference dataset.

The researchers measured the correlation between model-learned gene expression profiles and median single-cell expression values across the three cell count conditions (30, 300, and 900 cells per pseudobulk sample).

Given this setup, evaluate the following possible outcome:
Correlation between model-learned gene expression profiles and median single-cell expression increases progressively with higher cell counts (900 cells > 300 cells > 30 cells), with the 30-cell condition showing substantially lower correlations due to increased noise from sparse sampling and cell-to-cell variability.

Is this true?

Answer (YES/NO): NO